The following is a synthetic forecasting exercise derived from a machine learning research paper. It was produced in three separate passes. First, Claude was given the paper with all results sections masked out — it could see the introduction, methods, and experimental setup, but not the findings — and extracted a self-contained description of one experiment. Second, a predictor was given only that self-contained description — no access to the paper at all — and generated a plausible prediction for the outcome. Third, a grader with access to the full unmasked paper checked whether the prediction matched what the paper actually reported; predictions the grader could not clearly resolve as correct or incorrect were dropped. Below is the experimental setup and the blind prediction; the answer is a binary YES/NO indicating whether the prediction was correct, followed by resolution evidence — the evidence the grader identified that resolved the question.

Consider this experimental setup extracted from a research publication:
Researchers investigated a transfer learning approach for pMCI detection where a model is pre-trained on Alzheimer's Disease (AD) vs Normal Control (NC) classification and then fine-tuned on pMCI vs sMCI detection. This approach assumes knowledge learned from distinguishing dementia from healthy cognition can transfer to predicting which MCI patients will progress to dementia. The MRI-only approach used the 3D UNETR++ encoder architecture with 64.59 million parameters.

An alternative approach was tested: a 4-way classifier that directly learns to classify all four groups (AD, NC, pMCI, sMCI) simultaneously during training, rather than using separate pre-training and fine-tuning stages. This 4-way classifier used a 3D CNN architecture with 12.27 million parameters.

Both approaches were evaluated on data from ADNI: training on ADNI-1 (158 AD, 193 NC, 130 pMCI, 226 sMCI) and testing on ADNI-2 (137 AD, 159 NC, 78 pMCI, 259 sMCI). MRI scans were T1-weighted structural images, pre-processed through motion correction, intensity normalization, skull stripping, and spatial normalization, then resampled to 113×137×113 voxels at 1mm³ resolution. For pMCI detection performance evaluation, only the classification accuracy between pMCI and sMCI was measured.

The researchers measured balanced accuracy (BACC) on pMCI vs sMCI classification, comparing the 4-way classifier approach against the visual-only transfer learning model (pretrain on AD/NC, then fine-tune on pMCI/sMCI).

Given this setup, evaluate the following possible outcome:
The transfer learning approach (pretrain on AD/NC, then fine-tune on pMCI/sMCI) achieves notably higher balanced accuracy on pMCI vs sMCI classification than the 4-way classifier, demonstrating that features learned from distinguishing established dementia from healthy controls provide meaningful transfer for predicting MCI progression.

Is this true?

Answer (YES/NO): NO